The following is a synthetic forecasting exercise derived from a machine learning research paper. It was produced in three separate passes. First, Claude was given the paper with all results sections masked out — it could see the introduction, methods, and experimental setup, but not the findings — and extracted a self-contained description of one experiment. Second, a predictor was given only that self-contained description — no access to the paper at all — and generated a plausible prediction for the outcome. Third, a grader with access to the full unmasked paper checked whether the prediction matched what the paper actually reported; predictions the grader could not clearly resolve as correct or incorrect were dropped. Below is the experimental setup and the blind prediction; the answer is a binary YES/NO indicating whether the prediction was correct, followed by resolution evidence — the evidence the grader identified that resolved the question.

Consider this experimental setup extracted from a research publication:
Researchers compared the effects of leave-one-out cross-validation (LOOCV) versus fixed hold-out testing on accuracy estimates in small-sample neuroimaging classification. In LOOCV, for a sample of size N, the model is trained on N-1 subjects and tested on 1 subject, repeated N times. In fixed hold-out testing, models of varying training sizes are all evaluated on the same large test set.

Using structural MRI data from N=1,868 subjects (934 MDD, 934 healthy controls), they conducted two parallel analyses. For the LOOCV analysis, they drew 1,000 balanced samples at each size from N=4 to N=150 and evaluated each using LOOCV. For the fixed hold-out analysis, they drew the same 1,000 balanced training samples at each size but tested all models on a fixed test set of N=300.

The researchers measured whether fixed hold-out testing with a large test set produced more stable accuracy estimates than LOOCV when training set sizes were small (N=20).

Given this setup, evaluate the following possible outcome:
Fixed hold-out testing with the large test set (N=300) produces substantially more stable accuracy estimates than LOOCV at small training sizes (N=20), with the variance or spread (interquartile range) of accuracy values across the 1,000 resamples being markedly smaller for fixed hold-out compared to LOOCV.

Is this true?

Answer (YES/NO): YES